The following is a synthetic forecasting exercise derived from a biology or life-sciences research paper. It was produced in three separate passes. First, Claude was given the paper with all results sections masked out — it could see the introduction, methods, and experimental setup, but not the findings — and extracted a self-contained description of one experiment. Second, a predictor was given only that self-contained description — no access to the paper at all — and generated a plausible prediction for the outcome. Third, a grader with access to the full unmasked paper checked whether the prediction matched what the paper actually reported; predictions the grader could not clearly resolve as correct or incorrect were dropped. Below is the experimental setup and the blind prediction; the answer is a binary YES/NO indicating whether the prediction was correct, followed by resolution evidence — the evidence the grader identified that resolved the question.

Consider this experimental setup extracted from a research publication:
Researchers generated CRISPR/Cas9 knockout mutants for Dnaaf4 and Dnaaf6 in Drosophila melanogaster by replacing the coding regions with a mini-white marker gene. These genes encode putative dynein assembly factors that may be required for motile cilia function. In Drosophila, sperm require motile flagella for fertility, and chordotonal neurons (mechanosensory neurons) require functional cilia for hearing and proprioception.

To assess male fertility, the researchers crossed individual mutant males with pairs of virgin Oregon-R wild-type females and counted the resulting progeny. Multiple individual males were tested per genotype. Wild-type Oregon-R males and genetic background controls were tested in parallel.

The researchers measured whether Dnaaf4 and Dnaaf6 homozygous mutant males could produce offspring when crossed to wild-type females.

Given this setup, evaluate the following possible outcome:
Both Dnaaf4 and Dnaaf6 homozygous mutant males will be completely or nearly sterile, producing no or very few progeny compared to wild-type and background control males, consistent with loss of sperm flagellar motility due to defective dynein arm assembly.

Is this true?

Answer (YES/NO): YES